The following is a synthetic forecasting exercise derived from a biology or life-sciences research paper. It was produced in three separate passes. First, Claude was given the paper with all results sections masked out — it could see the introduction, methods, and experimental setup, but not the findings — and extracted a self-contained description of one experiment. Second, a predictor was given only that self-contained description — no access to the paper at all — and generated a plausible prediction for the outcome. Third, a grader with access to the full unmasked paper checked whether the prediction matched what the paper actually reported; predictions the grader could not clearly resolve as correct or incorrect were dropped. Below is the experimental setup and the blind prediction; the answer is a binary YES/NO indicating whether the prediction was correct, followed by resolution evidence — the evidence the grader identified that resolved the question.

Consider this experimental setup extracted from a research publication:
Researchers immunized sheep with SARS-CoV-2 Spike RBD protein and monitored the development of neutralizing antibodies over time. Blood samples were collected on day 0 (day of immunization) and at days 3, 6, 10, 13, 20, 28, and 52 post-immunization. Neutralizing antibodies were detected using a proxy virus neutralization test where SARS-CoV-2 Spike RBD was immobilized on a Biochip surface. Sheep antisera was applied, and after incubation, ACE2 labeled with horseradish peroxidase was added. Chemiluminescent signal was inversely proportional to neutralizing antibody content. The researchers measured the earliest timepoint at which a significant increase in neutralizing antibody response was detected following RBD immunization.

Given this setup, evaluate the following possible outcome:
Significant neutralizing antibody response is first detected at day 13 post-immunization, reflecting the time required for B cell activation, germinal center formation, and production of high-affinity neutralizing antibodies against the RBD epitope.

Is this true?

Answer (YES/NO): NO